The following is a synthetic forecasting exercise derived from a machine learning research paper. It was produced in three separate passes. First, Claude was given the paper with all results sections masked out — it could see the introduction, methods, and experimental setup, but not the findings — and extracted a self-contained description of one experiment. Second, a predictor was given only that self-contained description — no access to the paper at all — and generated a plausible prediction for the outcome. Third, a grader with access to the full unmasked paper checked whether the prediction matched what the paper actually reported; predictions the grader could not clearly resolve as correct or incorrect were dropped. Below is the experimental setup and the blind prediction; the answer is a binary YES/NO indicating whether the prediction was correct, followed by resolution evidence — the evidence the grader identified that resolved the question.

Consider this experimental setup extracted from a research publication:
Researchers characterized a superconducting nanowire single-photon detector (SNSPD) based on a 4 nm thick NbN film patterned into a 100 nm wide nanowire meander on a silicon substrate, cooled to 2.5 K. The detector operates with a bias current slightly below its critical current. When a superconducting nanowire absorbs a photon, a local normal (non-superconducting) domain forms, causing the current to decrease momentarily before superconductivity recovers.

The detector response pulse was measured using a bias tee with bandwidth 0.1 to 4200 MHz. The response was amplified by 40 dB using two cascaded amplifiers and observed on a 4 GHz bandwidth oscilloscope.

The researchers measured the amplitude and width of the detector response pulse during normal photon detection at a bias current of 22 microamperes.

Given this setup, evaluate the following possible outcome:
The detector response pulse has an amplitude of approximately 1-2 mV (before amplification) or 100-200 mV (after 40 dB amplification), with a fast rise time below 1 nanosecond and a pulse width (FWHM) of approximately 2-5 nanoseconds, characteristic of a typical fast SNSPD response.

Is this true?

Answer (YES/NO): NO